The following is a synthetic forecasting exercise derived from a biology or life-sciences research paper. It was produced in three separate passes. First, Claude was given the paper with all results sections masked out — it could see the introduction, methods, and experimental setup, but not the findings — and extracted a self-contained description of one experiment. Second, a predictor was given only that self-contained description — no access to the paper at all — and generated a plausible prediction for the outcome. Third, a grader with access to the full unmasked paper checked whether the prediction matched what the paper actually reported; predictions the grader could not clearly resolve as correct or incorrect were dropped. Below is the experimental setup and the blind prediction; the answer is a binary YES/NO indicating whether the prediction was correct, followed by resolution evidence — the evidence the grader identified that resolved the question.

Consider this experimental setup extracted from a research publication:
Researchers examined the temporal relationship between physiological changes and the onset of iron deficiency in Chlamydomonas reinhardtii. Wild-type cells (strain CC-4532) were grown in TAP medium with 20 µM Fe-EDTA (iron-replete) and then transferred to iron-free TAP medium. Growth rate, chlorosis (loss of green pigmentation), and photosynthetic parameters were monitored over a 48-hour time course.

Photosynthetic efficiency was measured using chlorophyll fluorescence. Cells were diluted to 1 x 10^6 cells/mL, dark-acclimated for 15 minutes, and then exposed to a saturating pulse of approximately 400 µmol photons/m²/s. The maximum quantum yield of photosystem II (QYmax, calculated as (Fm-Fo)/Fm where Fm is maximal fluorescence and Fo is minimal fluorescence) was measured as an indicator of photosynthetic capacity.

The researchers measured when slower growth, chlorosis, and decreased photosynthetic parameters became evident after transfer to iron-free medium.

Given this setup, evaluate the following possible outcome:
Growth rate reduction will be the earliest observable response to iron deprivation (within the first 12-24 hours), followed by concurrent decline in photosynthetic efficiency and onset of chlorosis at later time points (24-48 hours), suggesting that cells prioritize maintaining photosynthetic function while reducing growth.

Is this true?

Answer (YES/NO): NO